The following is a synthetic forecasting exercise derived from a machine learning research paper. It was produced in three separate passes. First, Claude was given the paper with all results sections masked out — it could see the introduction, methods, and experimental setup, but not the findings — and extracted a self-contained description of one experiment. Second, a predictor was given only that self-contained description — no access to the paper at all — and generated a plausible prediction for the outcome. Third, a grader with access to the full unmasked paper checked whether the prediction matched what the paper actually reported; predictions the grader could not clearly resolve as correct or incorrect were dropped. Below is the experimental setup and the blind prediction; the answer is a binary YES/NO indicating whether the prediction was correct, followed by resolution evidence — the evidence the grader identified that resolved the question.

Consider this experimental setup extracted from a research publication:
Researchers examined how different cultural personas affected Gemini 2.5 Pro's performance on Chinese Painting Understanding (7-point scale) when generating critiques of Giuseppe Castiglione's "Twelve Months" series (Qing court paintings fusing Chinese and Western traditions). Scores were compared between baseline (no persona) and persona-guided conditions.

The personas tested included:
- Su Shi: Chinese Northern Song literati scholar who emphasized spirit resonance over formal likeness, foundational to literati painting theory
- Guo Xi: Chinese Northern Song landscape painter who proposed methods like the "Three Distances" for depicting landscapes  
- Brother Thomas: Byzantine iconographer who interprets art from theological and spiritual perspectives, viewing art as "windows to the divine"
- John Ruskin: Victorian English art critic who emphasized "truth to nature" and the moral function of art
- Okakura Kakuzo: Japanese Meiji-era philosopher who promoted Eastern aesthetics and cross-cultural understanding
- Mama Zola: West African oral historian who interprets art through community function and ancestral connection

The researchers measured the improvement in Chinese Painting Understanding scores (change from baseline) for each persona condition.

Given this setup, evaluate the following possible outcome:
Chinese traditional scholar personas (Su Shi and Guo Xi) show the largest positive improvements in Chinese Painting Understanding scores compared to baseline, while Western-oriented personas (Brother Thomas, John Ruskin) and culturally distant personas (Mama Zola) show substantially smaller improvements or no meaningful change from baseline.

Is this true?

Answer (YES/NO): NO